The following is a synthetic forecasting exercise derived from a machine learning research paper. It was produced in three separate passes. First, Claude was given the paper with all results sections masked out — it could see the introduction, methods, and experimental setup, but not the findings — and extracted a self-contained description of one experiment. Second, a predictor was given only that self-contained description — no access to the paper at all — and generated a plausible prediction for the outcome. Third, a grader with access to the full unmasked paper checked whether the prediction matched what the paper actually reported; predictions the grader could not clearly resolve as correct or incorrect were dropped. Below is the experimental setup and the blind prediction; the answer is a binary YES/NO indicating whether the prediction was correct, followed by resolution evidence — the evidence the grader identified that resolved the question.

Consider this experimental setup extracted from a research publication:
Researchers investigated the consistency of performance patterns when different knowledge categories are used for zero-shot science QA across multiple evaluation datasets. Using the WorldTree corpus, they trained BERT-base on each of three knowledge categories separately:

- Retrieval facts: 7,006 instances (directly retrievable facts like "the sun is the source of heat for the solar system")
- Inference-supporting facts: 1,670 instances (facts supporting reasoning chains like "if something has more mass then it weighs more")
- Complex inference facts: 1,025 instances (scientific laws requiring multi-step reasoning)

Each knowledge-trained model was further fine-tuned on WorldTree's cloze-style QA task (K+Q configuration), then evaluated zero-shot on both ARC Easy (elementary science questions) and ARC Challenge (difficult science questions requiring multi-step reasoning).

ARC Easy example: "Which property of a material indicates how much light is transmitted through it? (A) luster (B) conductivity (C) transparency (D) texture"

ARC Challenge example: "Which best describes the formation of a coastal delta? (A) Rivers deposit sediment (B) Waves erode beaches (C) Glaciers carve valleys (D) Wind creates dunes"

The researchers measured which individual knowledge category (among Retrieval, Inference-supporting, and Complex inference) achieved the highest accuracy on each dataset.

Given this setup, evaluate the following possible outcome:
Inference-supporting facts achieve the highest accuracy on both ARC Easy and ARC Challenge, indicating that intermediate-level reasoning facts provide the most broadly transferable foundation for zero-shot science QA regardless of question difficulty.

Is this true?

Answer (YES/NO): NO